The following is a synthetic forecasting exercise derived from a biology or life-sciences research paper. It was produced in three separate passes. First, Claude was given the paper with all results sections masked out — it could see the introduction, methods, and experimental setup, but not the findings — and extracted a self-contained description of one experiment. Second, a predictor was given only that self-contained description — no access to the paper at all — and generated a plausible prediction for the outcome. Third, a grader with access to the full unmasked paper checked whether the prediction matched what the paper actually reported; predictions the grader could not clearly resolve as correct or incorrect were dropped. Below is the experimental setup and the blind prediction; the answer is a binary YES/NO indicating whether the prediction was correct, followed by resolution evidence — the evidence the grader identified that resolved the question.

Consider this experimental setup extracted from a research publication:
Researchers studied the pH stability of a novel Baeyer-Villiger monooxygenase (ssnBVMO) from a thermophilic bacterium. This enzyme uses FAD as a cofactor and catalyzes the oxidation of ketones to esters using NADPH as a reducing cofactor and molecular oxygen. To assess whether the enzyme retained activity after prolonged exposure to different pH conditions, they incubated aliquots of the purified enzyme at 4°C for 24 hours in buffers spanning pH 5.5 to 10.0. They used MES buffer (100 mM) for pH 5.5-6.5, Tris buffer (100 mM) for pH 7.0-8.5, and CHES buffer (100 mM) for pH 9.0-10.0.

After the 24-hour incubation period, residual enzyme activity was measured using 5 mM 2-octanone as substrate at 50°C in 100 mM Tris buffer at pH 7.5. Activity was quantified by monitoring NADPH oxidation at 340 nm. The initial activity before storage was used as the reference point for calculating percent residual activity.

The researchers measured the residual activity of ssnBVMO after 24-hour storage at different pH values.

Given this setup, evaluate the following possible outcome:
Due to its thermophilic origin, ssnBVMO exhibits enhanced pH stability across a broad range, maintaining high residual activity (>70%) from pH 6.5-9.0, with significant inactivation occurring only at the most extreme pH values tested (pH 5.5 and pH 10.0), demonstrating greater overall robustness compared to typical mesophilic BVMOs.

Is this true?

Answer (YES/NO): NO